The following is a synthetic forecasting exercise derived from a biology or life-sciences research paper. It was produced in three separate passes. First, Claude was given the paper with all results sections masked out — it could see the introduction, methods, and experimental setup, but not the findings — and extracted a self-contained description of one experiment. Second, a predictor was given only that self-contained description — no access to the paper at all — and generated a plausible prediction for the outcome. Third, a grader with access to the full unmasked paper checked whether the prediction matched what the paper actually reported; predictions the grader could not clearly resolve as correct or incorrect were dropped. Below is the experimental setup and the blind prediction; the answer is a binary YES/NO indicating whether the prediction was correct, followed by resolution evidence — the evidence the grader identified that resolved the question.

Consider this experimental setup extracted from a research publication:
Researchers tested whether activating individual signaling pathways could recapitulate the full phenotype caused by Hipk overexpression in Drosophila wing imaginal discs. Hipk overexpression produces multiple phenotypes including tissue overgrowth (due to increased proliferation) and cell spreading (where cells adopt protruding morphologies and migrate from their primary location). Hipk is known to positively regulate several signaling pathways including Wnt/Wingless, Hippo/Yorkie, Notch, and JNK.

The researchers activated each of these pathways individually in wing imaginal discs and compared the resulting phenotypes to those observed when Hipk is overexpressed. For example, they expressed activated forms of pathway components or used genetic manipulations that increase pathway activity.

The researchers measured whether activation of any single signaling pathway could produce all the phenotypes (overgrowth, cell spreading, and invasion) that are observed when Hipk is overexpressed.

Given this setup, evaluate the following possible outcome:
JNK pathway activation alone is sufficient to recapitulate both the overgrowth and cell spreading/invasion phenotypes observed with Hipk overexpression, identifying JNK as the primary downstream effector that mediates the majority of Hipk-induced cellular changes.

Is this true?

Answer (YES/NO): NO